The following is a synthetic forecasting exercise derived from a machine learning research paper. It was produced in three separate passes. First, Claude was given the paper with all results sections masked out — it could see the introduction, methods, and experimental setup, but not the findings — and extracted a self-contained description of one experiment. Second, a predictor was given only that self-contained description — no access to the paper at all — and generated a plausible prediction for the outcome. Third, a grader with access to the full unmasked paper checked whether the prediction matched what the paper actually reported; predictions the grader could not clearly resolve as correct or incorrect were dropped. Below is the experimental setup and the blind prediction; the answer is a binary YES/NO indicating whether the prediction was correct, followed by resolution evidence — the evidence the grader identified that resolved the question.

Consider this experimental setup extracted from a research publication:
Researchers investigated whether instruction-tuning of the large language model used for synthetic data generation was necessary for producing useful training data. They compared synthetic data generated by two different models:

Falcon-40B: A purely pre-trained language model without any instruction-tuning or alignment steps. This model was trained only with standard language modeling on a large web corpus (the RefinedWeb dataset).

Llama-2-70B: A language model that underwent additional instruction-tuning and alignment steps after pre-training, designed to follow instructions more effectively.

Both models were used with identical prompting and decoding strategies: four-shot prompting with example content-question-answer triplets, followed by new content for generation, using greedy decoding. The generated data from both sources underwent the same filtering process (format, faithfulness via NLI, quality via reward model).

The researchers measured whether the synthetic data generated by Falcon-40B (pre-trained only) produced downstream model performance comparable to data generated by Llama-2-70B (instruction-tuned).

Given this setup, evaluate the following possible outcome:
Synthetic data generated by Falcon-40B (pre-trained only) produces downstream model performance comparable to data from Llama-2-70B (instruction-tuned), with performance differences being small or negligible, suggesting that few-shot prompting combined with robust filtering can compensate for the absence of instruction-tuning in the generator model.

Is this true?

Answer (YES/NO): YES